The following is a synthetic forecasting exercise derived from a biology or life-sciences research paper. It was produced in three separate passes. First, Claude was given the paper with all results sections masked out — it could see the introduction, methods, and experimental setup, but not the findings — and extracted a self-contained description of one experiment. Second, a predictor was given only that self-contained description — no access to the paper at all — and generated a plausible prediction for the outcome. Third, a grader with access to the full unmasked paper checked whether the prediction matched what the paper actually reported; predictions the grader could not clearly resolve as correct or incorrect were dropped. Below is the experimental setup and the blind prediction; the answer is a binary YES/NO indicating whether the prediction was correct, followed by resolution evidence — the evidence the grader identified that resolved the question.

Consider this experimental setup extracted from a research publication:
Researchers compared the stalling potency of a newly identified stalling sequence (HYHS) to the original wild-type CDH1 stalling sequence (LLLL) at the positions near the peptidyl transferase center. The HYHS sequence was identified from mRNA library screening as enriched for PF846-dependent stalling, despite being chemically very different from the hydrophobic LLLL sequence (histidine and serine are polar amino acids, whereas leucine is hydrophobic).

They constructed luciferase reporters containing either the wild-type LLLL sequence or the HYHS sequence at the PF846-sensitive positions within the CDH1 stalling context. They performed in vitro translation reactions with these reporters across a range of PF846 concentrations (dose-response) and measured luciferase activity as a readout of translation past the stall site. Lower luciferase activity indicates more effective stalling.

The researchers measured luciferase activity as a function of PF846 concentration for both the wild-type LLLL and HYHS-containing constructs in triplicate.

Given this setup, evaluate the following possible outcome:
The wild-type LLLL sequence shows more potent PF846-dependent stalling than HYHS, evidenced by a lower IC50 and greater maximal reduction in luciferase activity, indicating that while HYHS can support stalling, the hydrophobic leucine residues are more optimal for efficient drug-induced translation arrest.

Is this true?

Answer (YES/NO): NO